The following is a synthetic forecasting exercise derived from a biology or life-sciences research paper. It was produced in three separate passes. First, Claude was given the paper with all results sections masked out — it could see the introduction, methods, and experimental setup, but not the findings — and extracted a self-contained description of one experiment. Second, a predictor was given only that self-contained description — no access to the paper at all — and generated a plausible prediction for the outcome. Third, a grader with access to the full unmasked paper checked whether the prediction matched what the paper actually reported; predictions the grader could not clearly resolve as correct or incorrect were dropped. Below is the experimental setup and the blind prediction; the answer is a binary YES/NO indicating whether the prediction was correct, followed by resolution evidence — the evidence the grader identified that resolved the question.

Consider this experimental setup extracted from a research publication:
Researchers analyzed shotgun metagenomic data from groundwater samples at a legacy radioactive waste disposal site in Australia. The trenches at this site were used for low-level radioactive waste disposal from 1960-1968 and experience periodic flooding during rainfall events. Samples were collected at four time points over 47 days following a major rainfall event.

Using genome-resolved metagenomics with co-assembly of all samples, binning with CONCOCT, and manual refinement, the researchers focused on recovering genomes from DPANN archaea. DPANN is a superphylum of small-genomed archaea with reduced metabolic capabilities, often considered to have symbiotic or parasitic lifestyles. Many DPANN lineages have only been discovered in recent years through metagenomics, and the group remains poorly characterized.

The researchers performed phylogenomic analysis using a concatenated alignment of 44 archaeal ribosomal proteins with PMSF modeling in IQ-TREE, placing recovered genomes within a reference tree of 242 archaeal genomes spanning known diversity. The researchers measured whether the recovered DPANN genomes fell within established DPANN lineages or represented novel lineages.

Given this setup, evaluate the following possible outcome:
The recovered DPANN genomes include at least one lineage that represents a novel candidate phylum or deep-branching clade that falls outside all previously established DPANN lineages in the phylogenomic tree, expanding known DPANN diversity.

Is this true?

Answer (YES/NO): YES